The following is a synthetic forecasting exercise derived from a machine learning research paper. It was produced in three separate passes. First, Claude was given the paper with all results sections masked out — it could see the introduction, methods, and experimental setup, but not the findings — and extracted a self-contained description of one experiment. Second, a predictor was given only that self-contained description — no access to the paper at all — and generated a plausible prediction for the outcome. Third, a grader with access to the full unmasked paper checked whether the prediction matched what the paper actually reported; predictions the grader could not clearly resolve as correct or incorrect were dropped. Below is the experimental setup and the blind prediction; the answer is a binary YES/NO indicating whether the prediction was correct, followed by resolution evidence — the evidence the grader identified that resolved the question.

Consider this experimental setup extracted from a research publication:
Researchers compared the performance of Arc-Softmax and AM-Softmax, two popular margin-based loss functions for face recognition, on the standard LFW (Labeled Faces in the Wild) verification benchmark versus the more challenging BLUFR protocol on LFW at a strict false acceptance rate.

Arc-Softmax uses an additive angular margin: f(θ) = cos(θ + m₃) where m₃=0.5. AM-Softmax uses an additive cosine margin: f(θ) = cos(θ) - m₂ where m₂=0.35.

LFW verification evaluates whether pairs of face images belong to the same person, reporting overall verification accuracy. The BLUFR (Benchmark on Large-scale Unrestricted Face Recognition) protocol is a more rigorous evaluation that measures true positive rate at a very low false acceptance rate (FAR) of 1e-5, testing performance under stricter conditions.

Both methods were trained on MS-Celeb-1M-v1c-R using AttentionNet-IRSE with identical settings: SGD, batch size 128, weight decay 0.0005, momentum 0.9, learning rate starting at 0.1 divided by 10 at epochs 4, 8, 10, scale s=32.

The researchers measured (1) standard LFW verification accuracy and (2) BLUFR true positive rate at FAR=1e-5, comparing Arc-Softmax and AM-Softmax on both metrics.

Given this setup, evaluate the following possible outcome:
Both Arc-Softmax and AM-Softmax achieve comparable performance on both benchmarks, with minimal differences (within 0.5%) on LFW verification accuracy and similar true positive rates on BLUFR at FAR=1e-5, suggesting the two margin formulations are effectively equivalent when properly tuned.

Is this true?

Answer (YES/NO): YES